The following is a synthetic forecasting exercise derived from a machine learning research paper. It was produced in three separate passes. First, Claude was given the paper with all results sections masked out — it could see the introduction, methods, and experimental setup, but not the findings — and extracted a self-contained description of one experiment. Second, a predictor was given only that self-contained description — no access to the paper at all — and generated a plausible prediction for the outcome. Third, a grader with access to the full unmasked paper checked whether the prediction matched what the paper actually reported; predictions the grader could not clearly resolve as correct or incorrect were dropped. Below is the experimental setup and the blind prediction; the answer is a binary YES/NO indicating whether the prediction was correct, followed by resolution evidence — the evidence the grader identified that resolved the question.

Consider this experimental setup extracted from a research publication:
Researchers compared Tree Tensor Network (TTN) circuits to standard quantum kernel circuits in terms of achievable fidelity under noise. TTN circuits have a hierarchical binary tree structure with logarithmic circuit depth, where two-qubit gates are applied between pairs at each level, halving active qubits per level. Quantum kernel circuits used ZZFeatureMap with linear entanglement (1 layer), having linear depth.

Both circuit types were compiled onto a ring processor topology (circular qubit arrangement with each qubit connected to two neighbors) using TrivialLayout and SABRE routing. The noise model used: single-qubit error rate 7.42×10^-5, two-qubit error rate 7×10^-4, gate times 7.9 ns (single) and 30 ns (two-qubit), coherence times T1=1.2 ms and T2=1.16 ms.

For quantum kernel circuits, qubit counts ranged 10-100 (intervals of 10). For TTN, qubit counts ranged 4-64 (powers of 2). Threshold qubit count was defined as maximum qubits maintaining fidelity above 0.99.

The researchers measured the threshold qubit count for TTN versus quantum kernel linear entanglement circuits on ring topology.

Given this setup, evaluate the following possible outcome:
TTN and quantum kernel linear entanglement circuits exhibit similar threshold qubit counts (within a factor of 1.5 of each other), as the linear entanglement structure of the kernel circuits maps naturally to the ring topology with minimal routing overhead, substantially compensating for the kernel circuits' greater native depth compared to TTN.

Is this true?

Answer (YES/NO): NO